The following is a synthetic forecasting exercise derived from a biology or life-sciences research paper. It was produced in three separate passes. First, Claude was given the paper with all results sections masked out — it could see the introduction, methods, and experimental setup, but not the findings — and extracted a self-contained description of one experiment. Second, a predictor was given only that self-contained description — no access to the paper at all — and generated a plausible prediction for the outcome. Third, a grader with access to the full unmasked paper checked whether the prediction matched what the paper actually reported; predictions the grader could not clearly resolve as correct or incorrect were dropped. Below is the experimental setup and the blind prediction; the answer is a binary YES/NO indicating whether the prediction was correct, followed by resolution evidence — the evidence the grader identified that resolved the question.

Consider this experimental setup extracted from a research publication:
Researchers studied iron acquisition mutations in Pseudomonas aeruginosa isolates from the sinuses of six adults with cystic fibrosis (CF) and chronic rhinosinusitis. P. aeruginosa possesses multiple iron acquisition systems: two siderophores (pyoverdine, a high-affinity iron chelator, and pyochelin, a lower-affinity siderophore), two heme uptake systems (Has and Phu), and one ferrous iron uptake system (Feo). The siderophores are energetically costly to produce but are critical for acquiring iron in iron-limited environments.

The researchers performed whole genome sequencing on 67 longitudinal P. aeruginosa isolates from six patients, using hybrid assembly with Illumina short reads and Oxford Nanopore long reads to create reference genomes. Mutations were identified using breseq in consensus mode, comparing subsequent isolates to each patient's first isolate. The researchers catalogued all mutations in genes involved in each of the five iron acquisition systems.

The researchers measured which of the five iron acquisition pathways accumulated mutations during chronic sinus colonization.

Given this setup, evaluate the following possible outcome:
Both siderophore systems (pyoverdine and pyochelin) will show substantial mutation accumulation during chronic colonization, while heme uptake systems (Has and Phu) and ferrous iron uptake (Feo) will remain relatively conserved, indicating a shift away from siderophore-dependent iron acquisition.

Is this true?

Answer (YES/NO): NO